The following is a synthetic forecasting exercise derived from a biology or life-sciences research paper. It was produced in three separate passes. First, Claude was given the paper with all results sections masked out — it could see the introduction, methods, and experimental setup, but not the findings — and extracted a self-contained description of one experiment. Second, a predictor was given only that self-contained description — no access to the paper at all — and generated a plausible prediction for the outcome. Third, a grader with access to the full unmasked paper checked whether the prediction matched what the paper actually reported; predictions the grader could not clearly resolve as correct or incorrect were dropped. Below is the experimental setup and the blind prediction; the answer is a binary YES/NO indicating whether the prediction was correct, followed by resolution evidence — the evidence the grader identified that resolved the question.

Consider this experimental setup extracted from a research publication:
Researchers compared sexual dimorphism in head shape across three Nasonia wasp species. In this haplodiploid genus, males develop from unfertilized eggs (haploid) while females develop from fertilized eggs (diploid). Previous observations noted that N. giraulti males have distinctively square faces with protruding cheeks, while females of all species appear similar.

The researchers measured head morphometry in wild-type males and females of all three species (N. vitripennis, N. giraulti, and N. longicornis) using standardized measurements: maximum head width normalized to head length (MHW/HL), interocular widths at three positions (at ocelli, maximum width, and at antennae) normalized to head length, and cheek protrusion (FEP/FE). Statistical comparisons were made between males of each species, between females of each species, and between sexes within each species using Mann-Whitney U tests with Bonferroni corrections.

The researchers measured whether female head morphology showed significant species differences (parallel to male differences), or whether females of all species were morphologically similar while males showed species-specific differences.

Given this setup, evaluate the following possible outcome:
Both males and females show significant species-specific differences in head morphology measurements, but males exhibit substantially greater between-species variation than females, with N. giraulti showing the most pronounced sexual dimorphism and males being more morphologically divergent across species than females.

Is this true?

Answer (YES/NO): YES